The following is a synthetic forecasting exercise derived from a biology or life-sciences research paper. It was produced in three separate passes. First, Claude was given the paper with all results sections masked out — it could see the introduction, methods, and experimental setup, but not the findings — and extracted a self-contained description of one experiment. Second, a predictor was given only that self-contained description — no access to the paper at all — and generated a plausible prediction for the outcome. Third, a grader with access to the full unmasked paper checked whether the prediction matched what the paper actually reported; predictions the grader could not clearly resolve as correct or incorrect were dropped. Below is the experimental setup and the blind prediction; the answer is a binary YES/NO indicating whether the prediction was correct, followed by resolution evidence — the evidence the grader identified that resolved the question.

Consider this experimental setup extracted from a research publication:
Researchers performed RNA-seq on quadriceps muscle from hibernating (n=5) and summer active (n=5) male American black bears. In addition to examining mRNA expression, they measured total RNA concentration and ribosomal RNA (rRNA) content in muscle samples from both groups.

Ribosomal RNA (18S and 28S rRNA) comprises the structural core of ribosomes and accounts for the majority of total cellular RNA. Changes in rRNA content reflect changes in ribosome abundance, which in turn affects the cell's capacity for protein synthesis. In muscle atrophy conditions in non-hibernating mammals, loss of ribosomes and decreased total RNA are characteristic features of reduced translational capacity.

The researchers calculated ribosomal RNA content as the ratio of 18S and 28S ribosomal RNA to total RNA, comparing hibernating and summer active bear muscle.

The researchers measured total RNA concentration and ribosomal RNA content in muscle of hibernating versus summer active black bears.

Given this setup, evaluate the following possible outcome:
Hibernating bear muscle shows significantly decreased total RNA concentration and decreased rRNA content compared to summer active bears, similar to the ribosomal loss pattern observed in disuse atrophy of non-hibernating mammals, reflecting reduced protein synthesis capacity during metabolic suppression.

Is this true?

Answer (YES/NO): NO